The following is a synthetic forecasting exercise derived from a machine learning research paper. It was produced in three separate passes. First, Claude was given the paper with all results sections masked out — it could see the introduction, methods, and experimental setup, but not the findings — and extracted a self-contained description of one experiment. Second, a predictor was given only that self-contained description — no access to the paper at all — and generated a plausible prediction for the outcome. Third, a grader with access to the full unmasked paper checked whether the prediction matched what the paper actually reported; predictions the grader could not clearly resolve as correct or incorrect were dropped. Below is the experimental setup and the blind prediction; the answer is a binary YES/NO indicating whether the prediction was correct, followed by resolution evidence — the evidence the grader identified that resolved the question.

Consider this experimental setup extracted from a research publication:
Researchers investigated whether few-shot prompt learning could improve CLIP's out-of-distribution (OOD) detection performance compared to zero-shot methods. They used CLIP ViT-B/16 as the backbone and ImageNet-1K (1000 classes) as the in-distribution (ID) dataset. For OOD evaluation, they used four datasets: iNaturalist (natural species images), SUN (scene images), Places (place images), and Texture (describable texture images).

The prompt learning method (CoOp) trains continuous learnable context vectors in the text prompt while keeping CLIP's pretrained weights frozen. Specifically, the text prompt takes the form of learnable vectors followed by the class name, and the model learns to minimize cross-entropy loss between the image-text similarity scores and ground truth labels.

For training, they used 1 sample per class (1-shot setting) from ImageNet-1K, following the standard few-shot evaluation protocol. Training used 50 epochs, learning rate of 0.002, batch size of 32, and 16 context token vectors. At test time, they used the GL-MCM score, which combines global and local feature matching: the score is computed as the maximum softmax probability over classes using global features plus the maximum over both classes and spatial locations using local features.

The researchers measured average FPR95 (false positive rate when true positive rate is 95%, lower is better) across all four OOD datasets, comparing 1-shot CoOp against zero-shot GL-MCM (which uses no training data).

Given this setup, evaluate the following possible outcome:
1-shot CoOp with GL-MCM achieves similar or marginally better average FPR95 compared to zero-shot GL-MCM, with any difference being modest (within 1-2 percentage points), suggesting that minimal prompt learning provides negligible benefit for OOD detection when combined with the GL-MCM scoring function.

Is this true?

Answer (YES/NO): NO